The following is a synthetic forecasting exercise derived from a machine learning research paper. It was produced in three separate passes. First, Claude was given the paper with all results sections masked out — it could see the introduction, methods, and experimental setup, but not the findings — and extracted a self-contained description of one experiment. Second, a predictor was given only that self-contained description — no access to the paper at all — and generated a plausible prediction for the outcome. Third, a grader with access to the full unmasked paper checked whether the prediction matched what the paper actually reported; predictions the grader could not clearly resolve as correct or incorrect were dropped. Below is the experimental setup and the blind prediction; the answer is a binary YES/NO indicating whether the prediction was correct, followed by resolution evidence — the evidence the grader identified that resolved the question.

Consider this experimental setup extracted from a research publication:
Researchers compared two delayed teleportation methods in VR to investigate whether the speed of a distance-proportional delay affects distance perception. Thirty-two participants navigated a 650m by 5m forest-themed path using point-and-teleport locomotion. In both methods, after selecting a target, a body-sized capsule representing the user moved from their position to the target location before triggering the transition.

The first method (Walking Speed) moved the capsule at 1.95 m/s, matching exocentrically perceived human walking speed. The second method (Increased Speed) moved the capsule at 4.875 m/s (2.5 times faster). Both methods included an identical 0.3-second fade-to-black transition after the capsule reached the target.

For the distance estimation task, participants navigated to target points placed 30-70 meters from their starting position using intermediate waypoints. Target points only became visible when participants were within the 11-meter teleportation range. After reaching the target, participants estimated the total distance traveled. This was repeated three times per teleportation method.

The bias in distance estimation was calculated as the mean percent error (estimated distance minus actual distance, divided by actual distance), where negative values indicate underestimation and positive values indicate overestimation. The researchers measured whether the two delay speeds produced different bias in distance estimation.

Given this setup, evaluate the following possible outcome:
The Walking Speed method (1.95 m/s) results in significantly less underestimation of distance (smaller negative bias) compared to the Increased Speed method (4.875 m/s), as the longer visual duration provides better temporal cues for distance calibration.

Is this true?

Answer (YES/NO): NO